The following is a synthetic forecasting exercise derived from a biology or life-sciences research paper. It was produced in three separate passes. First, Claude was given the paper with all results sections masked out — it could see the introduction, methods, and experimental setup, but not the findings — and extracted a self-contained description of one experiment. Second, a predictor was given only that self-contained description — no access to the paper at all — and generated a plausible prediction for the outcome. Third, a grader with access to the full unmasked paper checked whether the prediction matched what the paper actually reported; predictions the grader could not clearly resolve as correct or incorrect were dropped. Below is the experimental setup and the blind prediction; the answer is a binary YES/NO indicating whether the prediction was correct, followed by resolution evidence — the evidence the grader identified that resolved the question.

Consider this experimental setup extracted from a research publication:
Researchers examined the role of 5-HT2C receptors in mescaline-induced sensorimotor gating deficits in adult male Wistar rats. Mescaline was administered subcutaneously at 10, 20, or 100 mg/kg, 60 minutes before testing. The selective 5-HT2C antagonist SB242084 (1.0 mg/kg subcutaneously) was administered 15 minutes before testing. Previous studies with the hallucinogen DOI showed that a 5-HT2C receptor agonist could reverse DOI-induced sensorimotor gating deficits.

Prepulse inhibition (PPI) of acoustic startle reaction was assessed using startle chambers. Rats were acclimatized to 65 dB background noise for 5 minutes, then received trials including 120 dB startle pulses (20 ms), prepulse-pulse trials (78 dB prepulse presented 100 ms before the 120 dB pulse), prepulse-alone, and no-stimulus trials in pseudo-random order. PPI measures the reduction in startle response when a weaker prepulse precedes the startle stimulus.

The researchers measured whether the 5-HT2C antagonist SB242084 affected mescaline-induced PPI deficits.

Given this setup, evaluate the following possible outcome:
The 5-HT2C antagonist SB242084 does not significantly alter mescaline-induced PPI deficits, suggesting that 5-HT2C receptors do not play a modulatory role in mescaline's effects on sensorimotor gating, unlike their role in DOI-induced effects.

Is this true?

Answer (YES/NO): NO